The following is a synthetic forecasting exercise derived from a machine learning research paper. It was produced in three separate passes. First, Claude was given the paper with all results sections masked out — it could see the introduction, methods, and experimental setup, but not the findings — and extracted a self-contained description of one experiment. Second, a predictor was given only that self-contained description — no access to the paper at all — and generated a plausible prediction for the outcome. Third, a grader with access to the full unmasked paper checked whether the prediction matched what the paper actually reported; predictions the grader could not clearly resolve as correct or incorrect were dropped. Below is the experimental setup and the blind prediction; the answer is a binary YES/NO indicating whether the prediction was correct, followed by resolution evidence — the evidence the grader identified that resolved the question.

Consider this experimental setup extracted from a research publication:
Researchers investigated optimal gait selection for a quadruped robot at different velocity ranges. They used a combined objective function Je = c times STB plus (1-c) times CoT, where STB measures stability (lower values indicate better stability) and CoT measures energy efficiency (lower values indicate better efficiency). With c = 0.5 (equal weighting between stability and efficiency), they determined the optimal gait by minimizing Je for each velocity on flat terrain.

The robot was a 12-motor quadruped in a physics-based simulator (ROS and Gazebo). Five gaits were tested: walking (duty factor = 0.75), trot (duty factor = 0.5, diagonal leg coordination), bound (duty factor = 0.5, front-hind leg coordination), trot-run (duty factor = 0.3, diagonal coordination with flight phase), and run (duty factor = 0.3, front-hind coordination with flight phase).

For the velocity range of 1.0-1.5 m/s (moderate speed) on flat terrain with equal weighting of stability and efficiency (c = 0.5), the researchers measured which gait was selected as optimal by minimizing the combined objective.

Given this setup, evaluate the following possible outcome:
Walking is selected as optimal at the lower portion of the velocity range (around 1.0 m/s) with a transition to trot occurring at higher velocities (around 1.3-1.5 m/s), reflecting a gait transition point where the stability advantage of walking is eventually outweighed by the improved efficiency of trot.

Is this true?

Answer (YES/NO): NO